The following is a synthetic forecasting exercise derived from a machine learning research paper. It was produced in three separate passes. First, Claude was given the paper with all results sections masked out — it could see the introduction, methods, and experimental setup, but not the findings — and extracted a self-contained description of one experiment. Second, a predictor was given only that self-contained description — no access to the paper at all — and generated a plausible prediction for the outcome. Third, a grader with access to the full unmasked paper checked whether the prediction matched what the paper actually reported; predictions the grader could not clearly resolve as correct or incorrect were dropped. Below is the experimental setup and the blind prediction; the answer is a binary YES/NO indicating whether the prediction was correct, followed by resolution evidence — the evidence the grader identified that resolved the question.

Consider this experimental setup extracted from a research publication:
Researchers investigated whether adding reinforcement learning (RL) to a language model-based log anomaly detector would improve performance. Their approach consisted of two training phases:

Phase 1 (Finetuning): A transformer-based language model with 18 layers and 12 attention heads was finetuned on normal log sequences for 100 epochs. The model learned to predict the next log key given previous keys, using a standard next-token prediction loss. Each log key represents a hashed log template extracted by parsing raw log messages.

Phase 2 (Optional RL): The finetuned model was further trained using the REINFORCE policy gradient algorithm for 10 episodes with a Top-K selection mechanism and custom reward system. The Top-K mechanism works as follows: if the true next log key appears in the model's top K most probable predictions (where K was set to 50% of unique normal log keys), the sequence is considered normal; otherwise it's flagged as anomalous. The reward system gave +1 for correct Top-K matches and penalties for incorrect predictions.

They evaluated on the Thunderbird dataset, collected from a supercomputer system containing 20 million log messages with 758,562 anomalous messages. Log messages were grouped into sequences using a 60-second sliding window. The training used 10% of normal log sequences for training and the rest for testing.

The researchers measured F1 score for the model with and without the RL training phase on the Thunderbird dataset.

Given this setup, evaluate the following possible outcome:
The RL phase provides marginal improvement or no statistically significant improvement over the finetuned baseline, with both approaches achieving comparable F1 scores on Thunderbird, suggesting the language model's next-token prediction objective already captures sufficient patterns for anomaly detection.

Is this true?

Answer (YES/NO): NO